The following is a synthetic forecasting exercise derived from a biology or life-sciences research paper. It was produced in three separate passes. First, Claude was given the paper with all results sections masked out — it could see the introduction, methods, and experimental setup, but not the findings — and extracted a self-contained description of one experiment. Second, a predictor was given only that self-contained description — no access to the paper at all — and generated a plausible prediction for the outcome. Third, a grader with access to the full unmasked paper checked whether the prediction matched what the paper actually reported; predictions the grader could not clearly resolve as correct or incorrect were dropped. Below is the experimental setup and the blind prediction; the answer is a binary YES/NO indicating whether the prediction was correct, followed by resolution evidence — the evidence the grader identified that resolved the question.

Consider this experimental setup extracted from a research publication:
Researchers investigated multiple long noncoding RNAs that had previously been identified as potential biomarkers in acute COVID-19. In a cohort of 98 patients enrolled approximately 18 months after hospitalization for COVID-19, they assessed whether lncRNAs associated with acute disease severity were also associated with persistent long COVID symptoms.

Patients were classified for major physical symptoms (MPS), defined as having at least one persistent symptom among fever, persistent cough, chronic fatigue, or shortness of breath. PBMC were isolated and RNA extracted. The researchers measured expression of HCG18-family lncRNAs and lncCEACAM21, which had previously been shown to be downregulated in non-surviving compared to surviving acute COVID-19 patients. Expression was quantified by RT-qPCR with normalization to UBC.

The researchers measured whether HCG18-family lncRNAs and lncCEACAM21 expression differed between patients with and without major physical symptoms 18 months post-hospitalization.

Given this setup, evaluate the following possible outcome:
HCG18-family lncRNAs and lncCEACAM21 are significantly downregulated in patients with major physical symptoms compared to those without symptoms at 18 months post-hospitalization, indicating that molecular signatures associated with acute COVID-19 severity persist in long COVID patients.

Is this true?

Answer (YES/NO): NO